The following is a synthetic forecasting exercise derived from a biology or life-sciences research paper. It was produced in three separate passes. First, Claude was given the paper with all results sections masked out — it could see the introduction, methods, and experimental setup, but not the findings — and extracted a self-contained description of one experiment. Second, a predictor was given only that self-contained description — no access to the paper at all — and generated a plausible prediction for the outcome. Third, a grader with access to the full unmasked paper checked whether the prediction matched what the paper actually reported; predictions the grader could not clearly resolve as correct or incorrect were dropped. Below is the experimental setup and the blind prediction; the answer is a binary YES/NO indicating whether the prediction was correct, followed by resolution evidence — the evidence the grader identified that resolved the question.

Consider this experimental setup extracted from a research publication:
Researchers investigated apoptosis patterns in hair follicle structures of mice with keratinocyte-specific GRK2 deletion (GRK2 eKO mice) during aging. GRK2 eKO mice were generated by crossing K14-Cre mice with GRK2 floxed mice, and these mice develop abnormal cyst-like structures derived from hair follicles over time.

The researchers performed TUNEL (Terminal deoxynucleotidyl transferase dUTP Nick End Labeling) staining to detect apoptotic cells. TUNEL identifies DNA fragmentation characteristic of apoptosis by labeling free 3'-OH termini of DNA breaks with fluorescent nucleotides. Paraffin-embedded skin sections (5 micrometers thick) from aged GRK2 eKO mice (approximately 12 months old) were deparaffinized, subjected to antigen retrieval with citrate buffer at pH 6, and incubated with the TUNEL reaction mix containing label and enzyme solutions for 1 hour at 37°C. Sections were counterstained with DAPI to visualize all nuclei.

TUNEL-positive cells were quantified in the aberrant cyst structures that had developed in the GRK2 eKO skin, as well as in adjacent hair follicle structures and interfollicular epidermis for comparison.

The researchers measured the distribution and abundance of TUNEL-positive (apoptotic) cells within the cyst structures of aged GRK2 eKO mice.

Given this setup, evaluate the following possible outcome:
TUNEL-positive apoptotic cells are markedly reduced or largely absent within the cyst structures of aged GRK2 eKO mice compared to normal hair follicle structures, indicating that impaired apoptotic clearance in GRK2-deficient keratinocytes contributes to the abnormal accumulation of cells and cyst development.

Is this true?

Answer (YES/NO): NO